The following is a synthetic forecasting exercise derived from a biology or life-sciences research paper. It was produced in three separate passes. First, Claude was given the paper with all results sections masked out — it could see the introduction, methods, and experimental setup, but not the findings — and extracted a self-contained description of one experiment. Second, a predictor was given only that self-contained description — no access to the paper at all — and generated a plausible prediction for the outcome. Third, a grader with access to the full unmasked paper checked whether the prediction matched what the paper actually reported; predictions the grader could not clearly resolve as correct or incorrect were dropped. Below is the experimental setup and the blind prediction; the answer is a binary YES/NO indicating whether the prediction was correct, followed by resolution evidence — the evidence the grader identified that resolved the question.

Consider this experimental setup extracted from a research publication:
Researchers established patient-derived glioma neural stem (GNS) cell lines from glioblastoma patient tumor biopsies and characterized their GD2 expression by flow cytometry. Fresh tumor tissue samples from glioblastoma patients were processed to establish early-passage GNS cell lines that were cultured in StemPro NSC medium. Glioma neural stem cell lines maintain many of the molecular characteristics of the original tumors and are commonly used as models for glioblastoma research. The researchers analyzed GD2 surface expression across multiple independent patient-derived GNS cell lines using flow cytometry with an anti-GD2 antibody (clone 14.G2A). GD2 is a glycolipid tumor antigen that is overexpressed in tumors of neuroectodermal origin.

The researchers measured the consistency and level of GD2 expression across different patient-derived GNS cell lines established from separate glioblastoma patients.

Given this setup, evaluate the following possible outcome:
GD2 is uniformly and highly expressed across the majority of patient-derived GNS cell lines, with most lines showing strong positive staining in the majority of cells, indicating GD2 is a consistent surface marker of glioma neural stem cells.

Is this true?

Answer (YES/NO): NO